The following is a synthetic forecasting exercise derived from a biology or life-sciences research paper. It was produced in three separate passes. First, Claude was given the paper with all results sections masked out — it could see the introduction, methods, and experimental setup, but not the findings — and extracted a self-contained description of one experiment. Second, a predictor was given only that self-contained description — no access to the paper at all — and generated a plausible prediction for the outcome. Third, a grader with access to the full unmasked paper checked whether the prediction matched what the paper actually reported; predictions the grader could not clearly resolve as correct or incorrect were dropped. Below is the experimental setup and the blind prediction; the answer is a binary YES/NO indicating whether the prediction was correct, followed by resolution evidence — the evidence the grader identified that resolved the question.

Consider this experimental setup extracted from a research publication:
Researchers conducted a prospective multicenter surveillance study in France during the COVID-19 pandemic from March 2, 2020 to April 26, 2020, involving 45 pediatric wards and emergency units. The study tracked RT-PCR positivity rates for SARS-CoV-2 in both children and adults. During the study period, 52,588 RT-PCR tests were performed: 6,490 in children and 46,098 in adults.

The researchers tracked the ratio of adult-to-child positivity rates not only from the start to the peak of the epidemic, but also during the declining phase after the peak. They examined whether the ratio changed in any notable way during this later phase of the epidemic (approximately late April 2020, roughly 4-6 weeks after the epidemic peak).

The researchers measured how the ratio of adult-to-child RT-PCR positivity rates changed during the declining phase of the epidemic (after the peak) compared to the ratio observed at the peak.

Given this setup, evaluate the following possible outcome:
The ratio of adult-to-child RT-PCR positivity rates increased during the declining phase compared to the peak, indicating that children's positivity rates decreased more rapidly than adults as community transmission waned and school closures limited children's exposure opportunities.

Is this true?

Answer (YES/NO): NO